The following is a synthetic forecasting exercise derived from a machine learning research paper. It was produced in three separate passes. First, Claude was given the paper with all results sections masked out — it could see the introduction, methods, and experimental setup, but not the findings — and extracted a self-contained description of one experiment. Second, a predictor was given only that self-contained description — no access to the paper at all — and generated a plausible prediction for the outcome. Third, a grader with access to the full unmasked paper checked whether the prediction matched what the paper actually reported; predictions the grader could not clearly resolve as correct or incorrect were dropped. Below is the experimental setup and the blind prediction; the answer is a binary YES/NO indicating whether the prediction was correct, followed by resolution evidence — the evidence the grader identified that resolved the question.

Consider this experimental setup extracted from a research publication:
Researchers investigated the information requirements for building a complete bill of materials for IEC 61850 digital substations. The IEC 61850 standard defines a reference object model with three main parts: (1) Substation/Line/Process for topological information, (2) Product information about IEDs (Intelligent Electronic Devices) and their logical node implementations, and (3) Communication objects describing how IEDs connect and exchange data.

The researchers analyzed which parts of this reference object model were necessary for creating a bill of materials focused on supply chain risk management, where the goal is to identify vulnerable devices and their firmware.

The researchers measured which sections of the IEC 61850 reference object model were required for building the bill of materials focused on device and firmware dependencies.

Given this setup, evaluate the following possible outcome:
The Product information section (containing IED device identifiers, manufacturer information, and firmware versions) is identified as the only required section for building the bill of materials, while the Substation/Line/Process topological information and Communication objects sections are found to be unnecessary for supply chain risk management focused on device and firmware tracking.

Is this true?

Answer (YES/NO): NO